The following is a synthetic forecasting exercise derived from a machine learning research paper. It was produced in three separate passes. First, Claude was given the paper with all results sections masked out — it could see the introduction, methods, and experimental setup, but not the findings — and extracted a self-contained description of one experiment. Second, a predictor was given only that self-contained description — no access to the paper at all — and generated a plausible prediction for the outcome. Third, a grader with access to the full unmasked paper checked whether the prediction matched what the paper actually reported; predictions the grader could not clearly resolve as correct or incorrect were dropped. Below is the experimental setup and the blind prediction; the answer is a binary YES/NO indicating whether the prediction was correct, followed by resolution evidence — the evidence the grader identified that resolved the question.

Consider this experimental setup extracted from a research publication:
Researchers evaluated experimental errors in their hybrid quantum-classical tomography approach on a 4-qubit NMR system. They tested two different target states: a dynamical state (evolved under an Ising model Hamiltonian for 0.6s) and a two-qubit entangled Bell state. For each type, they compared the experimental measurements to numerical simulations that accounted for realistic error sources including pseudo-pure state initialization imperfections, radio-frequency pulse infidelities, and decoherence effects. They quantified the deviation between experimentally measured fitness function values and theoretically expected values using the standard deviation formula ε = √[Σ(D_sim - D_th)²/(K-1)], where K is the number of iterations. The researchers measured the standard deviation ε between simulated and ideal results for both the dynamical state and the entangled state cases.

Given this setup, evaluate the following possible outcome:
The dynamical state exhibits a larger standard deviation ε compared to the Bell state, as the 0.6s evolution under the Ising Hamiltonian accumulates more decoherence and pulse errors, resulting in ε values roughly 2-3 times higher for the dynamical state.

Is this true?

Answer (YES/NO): NO